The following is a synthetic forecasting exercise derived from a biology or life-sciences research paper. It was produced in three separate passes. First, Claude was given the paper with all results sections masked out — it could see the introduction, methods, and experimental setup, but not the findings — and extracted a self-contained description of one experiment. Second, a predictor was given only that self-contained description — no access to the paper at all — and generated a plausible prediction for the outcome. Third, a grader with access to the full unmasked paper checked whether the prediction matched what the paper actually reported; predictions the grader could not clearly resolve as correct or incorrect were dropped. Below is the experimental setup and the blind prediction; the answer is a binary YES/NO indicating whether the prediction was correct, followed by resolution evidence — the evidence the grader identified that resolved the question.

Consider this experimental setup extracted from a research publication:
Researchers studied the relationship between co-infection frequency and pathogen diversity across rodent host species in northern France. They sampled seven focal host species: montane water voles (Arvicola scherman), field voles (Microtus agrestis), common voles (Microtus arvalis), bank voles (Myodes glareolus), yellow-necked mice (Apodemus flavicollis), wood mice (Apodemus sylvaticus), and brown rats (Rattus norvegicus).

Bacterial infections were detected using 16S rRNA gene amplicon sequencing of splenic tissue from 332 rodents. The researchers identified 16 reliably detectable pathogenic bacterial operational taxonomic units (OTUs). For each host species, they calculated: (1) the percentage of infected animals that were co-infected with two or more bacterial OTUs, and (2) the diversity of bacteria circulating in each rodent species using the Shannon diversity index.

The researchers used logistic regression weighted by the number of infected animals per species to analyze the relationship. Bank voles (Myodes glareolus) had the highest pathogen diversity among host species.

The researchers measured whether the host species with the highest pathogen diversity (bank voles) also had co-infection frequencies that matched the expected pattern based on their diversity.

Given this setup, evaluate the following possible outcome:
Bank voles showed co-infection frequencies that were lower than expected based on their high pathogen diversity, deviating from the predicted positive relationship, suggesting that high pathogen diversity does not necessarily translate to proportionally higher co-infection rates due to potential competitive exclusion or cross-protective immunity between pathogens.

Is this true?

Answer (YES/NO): YES